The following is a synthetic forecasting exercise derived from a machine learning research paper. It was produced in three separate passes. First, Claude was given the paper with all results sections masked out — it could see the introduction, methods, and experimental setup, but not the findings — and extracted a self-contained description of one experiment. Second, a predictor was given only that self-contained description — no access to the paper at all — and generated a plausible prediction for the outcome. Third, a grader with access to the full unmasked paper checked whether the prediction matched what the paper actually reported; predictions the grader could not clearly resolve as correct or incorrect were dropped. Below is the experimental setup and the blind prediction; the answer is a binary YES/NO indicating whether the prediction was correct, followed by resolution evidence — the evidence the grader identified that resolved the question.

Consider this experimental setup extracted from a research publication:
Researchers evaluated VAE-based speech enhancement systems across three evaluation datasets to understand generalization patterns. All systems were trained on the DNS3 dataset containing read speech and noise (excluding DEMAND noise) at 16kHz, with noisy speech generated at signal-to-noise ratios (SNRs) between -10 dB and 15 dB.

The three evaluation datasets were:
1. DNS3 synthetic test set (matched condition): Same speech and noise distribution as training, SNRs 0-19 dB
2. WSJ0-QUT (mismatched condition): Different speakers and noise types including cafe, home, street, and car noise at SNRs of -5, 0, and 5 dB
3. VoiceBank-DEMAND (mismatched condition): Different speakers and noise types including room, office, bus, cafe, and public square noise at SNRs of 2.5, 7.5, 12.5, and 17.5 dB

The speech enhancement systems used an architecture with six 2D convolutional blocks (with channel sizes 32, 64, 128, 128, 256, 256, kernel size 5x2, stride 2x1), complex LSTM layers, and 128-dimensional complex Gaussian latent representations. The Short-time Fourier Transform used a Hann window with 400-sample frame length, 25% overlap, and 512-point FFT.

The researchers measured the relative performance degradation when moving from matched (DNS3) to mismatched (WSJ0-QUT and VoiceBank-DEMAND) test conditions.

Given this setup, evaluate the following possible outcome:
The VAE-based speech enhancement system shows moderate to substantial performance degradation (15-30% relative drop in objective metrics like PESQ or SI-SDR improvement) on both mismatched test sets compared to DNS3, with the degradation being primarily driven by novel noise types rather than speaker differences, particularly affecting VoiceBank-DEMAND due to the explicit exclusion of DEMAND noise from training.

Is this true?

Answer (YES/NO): NO